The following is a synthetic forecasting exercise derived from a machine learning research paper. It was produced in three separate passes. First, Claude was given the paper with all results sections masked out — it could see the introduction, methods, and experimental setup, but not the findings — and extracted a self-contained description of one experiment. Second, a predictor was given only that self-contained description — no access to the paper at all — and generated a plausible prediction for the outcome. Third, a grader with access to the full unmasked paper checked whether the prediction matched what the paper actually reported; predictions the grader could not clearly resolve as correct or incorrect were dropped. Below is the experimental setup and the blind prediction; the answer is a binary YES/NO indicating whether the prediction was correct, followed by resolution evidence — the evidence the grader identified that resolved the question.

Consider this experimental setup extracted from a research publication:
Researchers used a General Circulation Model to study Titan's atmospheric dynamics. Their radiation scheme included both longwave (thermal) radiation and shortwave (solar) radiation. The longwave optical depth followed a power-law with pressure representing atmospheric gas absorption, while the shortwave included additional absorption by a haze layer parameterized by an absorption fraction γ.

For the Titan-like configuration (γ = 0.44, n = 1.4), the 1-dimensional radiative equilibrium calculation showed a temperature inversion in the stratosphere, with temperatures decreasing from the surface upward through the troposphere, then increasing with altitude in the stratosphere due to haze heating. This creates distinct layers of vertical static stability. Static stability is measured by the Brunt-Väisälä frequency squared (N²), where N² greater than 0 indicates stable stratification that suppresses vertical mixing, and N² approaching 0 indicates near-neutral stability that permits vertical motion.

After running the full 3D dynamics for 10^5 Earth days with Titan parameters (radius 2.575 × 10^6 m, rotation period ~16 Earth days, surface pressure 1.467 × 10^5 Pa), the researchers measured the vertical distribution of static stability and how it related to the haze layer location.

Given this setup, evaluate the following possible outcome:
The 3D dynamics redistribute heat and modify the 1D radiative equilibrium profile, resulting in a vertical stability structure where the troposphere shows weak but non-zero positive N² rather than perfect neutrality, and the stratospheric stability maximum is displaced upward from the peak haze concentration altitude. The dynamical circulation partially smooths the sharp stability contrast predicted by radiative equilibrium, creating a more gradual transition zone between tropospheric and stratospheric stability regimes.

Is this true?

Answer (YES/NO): NO